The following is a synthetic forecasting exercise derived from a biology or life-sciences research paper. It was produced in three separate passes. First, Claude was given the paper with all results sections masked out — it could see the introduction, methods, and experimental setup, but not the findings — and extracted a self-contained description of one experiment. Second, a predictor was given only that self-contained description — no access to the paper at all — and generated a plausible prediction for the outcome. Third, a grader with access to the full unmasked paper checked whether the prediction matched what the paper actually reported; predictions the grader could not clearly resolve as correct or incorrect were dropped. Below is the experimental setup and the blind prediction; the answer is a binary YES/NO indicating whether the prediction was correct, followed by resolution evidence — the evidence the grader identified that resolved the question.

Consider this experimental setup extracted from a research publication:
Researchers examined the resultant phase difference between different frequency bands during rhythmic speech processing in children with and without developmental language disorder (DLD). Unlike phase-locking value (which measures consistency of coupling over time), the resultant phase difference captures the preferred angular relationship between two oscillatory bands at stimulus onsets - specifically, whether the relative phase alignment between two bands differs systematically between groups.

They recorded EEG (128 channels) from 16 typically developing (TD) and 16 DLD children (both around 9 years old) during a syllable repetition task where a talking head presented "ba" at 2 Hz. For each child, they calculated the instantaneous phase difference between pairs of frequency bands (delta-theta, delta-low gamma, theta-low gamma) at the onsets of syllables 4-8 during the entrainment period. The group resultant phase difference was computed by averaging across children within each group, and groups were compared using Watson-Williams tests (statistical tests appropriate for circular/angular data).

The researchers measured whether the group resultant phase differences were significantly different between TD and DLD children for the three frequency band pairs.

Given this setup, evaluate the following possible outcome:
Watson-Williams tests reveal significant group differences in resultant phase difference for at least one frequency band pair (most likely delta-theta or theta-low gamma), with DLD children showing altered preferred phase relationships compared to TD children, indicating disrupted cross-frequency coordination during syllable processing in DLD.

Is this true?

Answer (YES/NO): YES